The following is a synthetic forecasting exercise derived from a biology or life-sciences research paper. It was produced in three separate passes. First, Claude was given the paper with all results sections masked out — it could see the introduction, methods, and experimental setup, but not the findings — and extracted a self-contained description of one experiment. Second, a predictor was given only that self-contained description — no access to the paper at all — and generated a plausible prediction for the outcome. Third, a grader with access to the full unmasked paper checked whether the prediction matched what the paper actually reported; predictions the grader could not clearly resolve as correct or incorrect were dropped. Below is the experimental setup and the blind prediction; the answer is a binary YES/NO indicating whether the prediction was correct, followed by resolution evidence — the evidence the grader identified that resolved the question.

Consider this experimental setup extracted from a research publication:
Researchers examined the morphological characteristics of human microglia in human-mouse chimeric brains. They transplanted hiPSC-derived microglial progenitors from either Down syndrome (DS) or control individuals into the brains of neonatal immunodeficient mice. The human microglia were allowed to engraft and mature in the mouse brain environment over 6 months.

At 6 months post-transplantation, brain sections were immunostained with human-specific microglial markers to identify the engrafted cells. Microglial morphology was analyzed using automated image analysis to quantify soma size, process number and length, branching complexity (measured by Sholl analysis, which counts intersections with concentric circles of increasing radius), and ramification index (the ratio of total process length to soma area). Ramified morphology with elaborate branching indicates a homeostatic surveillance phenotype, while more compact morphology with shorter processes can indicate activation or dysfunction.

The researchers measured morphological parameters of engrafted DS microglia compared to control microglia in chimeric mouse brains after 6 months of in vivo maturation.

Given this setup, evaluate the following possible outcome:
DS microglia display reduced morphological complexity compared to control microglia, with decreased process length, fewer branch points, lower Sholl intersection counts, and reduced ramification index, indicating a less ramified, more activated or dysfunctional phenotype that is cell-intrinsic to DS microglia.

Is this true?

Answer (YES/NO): YES